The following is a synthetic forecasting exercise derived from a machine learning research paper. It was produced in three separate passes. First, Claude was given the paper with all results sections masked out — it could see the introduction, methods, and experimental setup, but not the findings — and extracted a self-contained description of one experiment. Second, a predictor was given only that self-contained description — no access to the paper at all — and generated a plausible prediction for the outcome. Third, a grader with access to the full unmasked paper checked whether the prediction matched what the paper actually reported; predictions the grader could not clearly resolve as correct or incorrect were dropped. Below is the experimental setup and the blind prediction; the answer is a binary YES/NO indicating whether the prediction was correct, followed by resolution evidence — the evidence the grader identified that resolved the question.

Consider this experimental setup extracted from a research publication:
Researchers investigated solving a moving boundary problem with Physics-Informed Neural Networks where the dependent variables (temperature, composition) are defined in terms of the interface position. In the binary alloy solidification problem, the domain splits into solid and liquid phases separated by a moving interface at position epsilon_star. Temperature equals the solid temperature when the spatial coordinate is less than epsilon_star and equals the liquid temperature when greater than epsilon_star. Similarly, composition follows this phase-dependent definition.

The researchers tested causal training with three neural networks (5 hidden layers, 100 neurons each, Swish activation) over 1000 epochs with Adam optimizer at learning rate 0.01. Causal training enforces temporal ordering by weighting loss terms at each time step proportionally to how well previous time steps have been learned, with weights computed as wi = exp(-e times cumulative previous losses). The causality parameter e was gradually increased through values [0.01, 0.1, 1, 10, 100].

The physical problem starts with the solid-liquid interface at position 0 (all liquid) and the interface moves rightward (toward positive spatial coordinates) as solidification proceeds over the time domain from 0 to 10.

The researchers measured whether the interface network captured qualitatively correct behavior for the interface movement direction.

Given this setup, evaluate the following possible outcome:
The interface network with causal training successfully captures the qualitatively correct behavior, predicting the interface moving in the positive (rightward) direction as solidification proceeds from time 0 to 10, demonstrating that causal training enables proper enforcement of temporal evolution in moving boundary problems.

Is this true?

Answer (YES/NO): YES